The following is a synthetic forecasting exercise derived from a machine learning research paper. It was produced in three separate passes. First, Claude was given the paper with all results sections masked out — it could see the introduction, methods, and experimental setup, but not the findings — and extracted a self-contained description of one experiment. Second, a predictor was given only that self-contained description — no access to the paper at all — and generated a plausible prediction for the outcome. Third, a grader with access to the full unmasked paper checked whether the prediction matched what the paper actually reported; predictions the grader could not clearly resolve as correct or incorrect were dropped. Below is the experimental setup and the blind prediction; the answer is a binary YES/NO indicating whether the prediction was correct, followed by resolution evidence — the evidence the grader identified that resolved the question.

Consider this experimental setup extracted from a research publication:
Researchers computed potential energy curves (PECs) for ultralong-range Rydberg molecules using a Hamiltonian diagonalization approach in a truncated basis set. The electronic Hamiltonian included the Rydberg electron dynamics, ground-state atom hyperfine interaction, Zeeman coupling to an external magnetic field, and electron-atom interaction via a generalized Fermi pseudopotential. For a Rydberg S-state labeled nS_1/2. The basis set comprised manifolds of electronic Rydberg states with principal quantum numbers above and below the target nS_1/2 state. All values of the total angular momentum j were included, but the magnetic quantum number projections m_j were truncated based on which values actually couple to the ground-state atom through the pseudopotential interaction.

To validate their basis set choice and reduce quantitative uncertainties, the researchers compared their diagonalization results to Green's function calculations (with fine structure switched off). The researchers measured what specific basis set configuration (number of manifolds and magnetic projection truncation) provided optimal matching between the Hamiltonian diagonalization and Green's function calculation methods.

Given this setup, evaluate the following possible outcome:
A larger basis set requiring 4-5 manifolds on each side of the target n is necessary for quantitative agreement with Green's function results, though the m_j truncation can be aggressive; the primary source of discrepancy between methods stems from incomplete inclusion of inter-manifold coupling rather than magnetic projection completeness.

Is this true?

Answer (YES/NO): NO